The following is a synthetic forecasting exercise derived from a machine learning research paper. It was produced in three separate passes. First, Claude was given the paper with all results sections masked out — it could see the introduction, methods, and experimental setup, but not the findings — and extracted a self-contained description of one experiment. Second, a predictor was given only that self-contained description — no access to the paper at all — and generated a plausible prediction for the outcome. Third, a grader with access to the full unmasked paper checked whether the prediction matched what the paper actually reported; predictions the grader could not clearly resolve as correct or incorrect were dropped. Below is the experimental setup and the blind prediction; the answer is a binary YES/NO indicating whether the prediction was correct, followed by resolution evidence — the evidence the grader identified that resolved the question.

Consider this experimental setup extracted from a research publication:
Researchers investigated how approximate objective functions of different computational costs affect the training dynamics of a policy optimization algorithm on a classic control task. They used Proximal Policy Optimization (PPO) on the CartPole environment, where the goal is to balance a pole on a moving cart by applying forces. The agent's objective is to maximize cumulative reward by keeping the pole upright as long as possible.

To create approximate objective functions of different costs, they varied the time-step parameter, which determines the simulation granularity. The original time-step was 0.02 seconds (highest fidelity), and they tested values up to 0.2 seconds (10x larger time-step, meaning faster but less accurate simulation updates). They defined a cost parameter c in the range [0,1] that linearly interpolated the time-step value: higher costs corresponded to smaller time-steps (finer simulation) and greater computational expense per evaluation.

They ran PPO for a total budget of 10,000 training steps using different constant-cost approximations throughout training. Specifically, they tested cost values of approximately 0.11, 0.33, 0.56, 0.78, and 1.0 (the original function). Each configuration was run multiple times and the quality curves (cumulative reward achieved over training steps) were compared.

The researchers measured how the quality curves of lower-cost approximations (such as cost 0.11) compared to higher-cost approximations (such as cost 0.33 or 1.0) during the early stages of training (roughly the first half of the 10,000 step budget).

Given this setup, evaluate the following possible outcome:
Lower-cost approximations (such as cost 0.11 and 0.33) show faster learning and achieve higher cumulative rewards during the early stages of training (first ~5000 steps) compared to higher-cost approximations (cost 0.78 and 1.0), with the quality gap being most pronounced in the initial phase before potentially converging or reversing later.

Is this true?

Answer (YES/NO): YES